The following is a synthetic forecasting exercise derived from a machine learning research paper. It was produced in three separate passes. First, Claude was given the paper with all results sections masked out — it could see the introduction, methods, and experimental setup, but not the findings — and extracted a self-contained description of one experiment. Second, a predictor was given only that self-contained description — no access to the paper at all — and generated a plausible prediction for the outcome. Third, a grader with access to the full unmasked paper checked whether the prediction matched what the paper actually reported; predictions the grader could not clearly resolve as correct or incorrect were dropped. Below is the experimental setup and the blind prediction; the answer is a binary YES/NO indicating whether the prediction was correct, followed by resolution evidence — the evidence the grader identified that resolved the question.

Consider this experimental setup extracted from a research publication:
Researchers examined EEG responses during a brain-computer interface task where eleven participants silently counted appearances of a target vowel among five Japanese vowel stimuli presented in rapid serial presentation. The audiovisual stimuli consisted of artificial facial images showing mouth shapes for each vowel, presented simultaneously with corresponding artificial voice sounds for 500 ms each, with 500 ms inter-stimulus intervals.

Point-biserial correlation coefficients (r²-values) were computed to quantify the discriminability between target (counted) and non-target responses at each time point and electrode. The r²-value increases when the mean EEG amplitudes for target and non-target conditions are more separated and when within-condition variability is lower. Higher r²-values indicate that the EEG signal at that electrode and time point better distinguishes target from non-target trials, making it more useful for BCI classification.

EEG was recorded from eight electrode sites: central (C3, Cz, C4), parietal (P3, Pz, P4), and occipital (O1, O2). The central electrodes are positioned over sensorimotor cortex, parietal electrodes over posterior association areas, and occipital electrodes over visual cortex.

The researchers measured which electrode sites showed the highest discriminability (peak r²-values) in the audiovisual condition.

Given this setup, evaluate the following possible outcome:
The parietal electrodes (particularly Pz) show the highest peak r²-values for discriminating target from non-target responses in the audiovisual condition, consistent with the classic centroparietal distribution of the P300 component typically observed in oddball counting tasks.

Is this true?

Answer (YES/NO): YES